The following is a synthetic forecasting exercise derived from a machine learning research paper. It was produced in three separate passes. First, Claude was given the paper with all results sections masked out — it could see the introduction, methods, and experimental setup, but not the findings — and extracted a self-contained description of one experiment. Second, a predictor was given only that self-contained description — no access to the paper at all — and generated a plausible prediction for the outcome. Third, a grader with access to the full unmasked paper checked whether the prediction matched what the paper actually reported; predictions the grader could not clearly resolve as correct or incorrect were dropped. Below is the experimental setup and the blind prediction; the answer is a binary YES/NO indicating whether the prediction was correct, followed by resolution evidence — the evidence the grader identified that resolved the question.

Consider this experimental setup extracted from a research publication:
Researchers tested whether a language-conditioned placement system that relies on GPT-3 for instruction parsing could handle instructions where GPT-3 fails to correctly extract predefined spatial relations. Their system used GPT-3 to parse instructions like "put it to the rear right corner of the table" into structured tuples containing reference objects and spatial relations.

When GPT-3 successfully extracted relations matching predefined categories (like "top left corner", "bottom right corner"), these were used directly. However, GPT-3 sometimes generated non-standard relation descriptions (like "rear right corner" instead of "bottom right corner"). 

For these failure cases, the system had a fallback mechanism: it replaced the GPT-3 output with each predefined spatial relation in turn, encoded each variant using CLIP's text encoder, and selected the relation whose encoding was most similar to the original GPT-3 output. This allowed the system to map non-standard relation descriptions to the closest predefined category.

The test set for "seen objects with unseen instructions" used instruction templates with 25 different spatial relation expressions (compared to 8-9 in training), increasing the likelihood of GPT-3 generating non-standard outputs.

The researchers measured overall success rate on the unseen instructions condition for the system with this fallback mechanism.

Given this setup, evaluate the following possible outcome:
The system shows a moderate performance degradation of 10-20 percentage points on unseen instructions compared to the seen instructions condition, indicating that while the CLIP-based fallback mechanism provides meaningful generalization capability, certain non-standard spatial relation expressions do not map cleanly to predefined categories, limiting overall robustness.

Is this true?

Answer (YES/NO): NO